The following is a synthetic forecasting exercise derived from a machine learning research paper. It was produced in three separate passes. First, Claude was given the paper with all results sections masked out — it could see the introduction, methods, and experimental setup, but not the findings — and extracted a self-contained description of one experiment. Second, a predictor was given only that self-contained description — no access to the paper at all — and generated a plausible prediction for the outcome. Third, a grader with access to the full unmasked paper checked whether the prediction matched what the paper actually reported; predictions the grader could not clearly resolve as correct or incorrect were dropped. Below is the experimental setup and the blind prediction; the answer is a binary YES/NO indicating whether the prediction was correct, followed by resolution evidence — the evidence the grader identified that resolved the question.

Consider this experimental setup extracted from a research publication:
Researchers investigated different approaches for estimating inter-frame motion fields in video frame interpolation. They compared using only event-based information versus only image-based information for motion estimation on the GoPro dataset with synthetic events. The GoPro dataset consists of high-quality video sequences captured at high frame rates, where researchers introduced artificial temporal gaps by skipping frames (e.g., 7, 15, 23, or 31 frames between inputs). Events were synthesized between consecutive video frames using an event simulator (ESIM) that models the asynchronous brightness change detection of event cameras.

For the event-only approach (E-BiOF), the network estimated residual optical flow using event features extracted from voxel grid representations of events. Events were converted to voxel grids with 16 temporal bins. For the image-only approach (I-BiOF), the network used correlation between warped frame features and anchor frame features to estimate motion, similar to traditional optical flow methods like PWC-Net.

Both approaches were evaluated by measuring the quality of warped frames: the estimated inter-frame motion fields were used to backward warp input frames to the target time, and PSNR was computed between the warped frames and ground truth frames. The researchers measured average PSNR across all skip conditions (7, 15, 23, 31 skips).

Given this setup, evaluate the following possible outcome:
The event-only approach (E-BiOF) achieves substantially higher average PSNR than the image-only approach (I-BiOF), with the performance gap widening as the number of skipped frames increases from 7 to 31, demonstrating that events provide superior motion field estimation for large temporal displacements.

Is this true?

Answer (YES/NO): NO